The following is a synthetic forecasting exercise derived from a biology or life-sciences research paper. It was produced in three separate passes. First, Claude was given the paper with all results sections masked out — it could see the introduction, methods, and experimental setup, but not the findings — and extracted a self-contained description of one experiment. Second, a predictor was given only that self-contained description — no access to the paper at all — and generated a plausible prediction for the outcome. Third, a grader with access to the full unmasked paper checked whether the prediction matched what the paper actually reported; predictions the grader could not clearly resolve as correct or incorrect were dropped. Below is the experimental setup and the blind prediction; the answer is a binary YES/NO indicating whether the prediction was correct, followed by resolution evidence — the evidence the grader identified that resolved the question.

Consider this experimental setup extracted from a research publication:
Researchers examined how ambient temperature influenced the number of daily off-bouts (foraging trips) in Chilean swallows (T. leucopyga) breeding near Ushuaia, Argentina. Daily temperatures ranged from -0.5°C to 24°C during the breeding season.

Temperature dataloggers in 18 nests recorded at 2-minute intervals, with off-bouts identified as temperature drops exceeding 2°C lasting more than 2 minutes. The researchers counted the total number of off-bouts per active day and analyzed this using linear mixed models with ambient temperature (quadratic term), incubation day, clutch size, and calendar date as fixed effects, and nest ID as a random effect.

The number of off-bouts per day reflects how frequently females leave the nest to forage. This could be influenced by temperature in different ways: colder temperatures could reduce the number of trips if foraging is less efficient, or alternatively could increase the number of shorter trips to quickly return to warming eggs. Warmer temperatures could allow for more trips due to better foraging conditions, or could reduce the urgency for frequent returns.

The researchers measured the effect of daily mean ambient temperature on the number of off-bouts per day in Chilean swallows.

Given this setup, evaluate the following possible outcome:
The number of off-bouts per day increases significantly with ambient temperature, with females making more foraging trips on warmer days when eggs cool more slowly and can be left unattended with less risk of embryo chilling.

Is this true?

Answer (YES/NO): NO